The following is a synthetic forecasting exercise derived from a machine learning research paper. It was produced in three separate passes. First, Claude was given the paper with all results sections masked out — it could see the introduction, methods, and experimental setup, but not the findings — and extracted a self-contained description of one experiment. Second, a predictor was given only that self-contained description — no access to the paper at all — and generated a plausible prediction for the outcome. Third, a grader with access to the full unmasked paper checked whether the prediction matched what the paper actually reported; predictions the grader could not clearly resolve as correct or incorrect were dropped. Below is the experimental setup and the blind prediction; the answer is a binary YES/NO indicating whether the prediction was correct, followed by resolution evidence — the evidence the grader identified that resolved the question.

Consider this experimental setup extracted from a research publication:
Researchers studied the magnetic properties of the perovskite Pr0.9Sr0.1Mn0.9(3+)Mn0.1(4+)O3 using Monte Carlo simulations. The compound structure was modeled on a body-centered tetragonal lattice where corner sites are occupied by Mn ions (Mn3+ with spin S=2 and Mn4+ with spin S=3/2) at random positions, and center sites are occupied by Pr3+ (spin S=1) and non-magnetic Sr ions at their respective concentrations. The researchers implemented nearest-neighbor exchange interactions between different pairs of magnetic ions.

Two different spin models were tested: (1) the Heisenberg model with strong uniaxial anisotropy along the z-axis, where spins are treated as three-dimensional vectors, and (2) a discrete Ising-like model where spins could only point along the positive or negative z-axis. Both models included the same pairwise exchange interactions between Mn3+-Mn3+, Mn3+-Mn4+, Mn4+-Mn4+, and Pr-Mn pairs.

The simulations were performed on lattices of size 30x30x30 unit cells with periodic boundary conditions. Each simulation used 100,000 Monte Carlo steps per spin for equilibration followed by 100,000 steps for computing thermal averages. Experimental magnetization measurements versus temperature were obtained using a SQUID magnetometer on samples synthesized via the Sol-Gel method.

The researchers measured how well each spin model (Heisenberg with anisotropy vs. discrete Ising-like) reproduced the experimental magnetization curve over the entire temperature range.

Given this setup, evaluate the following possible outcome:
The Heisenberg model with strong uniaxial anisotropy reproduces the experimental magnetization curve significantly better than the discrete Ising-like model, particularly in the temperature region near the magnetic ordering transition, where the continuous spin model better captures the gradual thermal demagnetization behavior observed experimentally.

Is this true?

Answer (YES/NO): NO